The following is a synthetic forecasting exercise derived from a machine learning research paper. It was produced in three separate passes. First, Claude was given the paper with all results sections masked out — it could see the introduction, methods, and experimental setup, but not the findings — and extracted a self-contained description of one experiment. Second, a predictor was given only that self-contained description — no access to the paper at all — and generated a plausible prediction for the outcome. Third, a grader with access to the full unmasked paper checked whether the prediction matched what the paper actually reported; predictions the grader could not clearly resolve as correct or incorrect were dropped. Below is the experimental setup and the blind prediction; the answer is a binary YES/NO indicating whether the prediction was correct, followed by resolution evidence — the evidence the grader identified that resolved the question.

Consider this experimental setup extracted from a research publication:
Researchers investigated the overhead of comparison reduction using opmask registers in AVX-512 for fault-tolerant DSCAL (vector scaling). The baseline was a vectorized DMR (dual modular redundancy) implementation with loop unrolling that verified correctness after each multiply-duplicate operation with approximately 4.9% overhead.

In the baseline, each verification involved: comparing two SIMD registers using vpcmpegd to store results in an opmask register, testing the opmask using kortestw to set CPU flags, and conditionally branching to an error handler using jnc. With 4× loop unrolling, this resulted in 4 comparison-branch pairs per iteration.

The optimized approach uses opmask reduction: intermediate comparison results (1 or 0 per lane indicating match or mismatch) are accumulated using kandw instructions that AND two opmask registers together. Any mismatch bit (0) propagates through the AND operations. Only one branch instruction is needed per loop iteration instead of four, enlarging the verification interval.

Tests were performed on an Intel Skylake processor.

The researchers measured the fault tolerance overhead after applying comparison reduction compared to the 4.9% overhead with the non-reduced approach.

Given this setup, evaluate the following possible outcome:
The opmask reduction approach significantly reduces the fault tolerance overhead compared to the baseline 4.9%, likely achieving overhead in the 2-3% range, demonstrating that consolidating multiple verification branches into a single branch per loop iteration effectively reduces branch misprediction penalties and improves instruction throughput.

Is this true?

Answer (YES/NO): YES